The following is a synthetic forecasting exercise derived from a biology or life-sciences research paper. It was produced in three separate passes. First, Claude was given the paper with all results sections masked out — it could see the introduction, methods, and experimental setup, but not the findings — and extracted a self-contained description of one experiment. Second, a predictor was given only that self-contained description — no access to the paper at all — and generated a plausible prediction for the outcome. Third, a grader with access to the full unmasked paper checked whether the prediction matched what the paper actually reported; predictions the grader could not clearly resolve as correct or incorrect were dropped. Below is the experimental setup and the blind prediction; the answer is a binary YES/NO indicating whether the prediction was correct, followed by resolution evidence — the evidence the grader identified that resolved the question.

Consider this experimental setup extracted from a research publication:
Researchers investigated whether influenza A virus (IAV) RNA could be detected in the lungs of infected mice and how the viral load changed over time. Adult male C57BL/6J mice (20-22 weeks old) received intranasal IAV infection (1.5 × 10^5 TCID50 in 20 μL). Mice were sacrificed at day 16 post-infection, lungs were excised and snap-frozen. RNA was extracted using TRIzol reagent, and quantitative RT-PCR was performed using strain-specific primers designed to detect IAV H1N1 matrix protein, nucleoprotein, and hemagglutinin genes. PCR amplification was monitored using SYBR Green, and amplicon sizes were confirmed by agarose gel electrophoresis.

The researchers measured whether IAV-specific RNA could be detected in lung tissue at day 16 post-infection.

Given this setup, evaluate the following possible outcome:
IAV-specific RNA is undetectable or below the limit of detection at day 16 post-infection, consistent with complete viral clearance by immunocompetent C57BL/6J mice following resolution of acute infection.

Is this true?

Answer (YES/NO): NO